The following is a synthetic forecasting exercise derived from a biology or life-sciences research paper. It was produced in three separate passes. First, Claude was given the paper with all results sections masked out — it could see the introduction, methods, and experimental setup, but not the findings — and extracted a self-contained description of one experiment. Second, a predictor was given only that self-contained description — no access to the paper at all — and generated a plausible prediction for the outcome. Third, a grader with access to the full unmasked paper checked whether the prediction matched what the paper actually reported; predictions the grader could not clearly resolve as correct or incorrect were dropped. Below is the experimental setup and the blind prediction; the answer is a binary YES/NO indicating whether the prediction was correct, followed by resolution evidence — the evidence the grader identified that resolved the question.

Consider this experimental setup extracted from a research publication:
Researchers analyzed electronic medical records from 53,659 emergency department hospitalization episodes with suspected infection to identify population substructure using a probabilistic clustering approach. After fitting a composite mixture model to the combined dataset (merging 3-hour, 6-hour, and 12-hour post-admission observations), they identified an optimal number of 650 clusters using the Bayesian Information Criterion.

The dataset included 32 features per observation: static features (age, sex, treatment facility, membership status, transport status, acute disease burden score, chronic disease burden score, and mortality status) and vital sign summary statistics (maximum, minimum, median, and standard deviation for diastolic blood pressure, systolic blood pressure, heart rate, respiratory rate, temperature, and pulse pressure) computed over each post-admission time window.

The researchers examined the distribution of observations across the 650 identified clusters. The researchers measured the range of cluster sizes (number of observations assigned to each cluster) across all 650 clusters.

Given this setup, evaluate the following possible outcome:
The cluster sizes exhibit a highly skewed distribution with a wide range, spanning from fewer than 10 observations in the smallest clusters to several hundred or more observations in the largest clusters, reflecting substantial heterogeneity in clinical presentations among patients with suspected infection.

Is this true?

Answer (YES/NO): NO